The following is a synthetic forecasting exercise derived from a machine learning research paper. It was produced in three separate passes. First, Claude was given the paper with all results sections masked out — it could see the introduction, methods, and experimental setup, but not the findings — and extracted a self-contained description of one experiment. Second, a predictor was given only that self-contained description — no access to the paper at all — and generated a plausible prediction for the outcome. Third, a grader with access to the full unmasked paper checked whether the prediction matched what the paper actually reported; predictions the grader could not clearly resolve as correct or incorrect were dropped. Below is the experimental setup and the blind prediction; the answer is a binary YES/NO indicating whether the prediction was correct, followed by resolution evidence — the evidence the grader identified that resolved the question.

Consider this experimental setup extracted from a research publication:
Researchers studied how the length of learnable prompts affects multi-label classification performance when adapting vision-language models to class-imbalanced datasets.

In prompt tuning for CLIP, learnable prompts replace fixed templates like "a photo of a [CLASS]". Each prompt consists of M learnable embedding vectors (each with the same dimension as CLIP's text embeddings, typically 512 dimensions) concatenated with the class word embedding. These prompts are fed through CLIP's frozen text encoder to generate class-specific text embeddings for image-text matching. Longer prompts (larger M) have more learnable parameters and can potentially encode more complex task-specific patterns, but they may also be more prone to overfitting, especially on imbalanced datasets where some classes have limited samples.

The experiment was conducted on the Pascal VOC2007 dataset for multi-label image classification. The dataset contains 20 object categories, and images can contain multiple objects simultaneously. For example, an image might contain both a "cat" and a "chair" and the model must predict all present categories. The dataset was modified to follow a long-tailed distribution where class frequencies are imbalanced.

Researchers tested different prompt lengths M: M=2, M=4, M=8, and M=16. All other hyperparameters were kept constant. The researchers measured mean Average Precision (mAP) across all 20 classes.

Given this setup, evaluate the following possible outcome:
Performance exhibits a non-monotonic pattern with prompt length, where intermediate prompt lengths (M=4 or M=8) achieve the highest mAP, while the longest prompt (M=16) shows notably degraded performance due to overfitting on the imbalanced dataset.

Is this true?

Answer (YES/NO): NO